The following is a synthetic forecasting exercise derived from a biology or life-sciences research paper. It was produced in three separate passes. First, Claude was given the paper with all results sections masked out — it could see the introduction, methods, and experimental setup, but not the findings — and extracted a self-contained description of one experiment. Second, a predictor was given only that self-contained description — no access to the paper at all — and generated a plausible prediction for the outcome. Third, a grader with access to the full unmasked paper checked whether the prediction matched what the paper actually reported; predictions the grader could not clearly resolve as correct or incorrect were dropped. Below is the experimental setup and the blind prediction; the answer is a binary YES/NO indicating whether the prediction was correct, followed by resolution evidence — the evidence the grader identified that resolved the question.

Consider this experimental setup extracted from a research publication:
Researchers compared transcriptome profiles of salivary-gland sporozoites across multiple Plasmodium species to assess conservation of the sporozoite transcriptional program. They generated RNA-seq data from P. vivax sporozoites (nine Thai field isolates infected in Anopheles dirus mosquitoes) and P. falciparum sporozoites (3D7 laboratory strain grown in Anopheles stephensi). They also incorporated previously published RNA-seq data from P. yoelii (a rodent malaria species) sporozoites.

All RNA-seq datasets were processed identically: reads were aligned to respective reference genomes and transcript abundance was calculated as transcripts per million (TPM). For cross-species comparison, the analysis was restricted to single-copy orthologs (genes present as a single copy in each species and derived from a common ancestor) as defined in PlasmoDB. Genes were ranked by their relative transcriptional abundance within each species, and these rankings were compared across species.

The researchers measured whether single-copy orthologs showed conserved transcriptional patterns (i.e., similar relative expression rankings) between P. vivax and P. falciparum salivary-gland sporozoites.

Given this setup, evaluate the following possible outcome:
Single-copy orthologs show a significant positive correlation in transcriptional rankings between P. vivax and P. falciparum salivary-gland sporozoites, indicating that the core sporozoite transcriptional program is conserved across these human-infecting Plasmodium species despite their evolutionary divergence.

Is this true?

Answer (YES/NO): YES